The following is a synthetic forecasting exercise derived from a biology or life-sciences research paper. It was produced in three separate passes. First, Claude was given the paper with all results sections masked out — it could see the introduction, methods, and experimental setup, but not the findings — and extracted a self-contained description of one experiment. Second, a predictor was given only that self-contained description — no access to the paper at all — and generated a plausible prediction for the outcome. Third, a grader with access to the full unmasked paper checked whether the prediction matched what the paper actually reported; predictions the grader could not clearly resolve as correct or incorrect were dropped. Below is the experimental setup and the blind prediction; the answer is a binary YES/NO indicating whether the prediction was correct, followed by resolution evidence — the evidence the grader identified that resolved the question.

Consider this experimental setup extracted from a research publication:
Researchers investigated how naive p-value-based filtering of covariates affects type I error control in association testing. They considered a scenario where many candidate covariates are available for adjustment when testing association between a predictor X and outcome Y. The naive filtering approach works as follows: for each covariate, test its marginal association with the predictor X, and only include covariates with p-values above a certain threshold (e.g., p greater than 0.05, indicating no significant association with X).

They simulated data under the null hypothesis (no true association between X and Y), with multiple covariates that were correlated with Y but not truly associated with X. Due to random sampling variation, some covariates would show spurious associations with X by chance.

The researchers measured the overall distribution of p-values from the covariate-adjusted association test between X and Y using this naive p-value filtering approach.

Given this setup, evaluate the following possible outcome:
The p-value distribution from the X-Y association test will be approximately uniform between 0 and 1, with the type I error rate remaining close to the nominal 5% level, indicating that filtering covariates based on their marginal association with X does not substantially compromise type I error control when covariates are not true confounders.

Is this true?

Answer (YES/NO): NO